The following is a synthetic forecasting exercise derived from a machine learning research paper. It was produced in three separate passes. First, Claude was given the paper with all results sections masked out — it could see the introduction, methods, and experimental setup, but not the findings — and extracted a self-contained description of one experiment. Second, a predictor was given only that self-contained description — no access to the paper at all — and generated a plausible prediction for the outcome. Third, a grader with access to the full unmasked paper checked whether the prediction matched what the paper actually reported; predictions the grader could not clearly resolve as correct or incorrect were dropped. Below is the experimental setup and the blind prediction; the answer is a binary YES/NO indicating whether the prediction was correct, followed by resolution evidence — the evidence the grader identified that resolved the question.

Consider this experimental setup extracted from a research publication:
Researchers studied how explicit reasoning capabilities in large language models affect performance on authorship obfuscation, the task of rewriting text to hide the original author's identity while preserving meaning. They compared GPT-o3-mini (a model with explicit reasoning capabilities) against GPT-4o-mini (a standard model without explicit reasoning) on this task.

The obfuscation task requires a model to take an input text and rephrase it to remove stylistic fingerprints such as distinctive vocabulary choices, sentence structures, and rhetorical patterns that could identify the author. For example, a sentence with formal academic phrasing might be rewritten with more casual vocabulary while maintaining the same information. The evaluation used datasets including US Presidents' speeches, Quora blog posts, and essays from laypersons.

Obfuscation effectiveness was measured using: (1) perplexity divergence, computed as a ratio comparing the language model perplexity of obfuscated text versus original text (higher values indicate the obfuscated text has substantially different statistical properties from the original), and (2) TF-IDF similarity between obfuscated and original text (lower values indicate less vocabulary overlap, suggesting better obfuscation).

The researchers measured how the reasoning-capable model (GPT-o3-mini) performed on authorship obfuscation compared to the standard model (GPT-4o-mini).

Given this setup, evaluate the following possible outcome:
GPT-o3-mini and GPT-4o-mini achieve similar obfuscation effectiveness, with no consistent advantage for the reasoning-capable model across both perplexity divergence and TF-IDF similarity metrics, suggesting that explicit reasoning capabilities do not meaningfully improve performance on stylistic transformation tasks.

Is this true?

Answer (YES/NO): NO